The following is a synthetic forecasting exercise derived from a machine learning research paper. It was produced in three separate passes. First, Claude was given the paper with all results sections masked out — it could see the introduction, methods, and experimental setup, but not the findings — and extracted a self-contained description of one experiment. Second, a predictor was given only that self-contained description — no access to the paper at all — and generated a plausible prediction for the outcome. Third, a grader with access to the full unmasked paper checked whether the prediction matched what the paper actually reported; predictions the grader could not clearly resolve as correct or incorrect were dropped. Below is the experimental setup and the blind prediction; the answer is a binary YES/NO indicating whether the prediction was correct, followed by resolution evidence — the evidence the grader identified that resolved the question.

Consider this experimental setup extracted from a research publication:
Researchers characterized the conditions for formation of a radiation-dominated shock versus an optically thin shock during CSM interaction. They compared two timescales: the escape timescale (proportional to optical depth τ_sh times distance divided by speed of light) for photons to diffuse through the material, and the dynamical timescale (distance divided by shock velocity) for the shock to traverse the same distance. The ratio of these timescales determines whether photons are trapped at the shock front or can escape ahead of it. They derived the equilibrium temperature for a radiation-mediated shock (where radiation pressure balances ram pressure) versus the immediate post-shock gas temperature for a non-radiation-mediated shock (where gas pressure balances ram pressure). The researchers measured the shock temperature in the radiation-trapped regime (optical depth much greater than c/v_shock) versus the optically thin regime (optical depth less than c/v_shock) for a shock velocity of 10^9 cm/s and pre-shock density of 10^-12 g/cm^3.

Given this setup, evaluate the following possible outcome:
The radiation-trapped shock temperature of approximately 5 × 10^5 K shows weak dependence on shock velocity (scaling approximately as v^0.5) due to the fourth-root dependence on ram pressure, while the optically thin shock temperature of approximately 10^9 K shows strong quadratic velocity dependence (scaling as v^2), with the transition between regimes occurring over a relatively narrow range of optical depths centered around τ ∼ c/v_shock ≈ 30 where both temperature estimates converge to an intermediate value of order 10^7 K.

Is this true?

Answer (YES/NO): NO